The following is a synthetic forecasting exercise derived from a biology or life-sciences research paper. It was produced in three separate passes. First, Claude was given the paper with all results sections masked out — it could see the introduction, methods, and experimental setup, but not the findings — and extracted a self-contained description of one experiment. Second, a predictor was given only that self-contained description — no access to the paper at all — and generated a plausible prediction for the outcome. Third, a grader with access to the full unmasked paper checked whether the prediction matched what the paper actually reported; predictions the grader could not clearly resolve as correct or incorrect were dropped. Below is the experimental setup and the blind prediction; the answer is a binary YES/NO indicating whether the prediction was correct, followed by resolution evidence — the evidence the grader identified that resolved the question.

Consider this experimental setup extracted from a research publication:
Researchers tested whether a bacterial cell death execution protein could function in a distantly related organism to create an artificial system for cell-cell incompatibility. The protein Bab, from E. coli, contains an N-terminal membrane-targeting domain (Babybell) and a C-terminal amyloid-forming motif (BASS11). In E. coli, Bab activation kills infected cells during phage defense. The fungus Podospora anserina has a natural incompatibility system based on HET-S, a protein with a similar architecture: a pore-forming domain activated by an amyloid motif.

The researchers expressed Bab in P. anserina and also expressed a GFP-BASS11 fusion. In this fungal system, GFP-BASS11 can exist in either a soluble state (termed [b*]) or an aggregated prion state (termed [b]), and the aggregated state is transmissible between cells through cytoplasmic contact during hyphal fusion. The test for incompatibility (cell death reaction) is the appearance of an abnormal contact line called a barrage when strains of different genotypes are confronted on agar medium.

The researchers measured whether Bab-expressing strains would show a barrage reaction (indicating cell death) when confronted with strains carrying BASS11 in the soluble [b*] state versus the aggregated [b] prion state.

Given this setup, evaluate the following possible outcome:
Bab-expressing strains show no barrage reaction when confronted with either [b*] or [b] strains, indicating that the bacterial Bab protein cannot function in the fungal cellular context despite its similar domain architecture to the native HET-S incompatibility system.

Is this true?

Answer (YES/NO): NO